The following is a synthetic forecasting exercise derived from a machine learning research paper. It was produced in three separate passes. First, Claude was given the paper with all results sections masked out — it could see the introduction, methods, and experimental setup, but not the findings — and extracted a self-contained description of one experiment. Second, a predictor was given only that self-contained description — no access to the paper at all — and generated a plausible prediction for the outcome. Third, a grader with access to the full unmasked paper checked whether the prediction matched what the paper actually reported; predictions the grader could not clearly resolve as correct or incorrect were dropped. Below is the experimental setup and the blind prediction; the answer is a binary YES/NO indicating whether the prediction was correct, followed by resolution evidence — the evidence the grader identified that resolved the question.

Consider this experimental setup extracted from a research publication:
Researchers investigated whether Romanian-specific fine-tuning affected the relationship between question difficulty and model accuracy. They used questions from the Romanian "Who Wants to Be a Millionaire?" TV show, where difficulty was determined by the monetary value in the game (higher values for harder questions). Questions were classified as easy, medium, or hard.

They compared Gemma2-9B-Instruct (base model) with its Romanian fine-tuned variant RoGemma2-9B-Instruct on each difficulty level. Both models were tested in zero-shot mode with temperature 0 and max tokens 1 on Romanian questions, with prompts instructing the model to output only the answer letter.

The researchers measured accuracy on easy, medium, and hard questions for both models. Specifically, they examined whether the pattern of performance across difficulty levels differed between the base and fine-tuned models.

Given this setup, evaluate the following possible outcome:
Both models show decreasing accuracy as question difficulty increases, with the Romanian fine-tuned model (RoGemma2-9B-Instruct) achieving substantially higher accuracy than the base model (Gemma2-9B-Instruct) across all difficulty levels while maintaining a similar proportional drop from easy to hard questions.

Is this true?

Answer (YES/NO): NO